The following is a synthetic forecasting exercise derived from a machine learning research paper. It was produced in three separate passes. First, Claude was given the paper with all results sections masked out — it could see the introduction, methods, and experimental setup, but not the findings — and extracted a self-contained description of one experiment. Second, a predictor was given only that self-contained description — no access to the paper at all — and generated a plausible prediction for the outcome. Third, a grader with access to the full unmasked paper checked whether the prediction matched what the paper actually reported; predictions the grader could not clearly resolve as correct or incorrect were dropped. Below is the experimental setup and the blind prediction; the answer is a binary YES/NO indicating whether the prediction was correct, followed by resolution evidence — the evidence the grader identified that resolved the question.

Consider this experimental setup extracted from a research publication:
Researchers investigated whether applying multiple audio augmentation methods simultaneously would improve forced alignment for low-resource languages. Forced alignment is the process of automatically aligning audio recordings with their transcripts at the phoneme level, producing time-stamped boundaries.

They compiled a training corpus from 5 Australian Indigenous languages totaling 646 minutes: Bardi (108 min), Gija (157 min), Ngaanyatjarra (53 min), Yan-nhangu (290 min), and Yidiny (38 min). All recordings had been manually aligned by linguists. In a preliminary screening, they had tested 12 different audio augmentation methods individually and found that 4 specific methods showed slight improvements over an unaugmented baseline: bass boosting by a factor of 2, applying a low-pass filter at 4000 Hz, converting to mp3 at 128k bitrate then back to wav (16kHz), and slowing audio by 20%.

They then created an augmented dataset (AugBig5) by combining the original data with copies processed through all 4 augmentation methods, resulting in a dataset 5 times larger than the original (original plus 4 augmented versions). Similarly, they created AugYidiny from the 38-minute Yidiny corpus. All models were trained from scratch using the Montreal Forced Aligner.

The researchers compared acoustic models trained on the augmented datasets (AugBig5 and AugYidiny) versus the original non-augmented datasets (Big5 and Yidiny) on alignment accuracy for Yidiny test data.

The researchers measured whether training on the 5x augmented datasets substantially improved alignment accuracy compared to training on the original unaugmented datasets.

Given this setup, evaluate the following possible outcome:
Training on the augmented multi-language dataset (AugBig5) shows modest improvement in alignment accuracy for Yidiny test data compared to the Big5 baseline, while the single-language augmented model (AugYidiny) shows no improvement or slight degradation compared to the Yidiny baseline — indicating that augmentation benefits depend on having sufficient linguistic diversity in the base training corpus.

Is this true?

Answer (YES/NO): NO